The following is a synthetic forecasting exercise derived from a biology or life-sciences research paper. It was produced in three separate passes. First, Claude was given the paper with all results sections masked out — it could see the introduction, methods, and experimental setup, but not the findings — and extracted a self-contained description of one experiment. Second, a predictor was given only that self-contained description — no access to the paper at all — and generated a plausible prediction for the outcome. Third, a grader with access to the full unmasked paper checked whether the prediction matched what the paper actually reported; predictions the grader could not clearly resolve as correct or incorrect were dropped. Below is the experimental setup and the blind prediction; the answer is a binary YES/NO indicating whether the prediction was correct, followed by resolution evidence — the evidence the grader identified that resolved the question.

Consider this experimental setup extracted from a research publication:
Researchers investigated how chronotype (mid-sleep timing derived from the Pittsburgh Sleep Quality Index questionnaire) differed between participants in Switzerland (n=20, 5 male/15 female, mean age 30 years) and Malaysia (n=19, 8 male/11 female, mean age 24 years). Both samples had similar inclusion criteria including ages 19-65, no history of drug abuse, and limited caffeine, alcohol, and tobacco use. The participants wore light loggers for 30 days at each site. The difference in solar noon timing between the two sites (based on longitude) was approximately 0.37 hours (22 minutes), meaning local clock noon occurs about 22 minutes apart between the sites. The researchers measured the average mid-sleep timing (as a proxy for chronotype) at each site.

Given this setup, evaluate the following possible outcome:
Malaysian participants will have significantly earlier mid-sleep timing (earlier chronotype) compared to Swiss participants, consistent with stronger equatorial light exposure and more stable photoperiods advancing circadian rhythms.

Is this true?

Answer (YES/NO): NO